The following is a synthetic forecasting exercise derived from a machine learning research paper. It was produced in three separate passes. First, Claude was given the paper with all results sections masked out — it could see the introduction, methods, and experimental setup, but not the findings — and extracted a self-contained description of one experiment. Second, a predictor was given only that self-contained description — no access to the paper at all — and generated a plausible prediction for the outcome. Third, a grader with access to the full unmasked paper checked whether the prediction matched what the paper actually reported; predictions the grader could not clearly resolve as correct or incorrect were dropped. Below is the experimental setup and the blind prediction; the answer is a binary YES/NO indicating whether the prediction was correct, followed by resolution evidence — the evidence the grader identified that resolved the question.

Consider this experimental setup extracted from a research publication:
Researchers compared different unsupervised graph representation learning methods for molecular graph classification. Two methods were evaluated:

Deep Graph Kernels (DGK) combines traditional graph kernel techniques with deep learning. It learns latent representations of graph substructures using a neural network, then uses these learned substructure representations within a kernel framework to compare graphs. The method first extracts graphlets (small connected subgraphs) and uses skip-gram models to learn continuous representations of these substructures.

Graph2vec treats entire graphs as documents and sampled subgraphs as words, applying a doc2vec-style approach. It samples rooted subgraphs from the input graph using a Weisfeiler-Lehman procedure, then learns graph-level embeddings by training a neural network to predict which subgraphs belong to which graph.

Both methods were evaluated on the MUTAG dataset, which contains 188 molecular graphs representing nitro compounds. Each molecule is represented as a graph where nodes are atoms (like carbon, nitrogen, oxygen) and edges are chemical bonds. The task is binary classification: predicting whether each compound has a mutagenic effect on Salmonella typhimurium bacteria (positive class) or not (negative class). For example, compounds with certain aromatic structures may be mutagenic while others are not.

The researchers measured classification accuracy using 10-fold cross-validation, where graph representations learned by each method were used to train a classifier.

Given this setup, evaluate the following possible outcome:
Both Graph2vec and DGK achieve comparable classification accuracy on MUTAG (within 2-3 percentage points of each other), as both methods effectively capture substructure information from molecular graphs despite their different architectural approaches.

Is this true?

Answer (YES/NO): NO